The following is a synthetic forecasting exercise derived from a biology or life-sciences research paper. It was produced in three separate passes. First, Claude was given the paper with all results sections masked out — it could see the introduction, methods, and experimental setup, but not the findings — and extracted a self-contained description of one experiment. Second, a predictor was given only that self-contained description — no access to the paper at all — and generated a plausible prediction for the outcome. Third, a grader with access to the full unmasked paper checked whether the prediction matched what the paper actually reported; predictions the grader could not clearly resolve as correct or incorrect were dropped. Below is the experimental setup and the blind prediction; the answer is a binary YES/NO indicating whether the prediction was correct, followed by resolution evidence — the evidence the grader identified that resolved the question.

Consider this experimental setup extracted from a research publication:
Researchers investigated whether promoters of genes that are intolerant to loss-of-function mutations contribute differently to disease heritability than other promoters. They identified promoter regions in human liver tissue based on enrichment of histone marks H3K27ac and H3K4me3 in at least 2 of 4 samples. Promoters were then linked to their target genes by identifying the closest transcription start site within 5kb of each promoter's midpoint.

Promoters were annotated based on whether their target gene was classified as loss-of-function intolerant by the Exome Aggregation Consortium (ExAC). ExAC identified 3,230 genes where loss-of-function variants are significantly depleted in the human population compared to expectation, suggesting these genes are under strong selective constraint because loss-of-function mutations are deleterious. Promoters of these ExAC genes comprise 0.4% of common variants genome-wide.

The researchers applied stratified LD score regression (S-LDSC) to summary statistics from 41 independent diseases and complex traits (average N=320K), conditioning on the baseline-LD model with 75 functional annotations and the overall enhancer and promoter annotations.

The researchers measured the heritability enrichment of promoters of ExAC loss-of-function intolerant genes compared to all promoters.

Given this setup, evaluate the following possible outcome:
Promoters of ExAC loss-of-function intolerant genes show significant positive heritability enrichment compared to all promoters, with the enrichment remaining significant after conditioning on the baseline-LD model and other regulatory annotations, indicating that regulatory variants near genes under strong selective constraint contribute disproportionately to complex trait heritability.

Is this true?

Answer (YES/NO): YES